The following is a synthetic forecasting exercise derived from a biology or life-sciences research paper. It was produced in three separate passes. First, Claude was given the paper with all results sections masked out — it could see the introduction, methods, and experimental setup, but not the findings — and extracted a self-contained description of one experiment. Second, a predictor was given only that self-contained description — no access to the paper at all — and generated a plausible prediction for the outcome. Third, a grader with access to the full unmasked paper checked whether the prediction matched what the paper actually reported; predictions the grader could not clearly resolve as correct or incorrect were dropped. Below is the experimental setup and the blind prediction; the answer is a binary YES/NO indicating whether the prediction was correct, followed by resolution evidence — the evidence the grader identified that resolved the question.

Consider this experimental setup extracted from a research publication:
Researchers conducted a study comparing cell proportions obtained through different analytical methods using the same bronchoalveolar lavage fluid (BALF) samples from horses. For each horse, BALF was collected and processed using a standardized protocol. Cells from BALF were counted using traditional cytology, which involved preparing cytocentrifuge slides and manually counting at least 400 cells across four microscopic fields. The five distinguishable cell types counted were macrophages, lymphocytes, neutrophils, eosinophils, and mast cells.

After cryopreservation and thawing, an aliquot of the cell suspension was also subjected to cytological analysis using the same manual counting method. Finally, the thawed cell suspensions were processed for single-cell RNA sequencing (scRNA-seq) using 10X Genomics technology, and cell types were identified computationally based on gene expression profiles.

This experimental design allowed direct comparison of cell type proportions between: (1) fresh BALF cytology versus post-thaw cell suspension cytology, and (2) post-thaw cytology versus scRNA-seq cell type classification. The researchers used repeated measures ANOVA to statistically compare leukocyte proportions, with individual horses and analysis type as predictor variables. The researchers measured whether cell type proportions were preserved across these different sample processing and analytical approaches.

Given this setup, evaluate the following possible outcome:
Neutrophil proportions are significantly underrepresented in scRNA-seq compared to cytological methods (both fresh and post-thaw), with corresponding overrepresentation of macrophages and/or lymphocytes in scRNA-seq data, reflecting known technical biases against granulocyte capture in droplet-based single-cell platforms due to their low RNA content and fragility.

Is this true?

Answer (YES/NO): NO